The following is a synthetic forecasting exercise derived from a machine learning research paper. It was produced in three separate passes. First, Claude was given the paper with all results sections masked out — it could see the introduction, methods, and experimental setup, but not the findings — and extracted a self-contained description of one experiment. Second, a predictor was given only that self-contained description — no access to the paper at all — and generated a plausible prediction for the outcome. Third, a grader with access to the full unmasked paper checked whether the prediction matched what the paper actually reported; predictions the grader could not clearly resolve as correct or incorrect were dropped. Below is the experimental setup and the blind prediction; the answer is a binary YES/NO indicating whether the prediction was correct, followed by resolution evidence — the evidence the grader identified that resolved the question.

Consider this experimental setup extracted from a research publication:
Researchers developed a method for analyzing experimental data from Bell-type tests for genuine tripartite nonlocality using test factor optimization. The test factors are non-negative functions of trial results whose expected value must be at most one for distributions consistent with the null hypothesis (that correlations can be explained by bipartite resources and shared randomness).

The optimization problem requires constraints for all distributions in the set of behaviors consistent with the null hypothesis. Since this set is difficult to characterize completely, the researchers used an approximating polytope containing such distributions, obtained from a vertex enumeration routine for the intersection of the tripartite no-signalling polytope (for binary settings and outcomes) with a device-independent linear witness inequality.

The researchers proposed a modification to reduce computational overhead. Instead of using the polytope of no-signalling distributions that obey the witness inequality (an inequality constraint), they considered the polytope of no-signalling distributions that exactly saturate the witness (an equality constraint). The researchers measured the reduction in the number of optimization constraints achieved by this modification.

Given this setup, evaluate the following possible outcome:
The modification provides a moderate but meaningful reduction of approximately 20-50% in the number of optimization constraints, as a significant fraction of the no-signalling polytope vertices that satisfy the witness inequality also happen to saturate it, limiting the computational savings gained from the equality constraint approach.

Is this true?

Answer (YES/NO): NO